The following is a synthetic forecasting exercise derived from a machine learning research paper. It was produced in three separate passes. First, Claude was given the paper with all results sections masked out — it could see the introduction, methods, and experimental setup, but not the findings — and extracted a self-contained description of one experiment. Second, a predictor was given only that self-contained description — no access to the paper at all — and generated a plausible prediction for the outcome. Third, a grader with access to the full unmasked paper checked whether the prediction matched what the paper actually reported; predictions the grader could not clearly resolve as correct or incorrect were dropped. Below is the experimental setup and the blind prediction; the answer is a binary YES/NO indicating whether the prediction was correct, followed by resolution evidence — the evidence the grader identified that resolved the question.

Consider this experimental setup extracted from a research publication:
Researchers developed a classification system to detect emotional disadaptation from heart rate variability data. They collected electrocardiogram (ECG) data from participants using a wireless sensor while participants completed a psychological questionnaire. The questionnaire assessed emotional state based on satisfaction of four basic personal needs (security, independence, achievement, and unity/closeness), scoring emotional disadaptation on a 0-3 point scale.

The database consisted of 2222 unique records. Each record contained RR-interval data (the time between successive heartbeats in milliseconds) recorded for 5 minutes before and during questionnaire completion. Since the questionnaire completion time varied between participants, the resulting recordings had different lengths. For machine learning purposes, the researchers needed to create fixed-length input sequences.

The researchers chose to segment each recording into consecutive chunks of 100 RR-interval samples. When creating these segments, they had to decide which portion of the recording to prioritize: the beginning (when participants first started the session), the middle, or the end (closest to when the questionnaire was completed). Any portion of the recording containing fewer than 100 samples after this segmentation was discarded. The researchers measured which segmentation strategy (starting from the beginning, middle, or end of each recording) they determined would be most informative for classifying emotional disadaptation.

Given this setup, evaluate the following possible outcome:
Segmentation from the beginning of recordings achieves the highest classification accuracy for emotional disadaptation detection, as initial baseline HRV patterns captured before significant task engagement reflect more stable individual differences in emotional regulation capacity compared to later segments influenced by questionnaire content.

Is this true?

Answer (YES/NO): NO